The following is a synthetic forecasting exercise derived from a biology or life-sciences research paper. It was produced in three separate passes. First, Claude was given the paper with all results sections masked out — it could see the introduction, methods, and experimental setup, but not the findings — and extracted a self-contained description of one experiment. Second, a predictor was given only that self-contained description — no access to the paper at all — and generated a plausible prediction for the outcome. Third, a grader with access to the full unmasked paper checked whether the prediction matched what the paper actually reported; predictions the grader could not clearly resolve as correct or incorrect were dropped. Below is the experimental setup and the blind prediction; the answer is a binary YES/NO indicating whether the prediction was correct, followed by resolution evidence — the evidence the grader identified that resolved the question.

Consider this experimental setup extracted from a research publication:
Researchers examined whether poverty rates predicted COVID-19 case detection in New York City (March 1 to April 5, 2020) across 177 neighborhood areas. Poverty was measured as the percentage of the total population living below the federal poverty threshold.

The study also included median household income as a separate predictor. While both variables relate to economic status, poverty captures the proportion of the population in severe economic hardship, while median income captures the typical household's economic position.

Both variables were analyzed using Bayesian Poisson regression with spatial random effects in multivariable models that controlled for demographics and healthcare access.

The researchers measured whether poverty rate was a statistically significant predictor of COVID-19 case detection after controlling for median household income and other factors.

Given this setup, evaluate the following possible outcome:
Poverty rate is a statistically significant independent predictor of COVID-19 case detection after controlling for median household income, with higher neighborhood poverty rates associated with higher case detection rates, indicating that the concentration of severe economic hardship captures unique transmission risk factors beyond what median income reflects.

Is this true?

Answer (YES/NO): NO